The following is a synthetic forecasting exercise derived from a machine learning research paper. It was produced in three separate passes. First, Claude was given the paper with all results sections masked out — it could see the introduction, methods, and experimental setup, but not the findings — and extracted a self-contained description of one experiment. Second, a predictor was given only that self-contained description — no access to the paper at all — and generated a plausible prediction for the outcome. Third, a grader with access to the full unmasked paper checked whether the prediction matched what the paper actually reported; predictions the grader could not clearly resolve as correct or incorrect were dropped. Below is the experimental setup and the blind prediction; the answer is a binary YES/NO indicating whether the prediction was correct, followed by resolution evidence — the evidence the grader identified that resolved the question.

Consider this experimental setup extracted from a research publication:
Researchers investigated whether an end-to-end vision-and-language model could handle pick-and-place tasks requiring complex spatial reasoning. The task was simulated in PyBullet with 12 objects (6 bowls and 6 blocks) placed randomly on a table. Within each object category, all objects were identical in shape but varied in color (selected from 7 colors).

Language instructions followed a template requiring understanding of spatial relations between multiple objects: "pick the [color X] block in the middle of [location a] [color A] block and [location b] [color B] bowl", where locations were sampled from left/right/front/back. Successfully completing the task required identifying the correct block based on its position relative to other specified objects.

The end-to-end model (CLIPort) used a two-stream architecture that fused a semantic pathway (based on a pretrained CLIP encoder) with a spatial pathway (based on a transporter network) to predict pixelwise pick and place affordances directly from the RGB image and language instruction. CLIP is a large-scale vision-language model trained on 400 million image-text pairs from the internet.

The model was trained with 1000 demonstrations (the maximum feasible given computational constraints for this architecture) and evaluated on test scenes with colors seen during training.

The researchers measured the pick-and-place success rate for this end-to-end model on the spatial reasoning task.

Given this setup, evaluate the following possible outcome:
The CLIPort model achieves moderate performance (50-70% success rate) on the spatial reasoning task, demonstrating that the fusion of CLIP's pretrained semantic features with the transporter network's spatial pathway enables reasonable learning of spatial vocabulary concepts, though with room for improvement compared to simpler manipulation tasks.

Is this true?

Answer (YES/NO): NO